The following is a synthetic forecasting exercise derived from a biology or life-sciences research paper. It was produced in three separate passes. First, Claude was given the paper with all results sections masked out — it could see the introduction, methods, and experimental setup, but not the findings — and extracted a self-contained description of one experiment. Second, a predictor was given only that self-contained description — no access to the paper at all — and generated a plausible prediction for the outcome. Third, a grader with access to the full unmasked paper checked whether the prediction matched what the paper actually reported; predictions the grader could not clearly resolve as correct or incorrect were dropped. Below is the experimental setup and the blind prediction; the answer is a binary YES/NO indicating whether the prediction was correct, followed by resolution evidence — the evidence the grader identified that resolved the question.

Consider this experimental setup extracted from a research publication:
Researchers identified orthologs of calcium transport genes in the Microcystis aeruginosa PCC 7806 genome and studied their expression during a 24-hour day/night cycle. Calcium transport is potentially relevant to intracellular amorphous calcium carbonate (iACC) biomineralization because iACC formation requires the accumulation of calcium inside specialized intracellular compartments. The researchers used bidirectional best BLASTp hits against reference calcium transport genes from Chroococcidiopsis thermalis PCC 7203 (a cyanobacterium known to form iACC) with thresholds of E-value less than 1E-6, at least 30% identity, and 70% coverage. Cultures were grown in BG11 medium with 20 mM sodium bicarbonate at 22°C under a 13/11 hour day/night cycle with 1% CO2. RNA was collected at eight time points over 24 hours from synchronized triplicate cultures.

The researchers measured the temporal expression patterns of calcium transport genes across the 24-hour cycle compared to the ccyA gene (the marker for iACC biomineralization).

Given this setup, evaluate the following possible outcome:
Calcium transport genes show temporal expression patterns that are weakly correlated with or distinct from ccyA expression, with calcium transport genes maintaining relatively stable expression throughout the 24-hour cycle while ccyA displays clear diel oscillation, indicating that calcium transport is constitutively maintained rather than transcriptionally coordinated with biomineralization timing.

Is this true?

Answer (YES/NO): NO